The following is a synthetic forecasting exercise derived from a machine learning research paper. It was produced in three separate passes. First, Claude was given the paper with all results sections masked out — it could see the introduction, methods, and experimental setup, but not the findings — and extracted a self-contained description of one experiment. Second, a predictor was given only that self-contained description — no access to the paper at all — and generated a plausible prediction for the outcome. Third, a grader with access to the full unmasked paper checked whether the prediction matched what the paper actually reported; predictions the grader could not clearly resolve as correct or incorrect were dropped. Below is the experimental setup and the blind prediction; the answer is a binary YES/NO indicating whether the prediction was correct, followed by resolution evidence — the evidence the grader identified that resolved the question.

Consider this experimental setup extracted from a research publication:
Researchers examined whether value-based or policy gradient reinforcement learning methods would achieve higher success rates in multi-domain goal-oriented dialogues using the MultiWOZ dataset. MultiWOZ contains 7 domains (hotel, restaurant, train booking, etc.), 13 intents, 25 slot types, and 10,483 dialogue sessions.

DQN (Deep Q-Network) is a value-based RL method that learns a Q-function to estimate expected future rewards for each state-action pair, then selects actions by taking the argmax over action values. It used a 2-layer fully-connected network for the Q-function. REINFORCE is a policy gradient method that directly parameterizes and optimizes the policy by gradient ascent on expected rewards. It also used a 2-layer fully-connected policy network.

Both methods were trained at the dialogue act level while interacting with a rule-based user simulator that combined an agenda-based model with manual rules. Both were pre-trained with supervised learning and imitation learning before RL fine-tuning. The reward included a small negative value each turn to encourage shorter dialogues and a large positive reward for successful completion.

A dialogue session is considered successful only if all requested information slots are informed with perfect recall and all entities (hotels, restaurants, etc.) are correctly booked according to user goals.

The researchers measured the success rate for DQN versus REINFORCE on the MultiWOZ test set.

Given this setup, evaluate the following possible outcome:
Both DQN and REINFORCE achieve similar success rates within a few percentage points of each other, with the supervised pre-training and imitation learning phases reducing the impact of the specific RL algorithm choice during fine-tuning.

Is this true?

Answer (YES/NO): NO